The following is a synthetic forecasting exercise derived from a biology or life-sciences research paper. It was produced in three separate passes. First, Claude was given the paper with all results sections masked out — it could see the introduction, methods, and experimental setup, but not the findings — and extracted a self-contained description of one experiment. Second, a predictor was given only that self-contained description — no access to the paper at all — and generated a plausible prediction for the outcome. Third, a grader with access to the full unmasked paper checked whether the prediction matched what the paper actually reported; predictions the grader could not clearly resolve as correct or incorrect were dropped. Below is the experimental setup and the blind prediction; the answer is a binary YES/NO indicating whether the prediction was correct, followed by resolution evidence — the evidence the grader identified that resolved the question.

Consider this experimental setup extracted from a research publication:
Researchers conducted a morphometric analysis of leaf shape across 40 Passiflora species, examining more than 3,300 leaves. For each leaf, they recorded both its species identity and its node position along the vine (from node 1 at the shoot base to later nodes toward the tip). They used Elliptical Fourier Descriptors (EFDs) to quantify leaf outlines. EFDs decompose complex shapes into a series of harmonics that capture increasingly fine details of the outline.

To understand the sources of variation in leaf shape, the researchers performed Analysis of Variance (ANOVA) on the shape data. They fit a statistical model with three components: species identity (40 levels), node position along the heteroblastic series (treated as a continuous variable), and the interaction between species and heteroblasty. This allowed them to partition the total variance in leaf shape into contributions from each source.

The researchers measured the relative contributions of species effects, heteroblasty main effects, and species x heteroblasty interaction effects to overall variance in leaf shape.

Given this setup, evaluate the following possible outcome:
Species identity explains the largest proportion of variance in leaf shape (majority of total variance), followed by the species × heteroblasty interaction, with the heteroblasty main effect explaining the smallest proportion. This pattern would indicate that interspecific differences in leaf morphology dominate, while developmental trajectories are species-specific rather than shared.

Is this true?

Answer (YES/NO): YES